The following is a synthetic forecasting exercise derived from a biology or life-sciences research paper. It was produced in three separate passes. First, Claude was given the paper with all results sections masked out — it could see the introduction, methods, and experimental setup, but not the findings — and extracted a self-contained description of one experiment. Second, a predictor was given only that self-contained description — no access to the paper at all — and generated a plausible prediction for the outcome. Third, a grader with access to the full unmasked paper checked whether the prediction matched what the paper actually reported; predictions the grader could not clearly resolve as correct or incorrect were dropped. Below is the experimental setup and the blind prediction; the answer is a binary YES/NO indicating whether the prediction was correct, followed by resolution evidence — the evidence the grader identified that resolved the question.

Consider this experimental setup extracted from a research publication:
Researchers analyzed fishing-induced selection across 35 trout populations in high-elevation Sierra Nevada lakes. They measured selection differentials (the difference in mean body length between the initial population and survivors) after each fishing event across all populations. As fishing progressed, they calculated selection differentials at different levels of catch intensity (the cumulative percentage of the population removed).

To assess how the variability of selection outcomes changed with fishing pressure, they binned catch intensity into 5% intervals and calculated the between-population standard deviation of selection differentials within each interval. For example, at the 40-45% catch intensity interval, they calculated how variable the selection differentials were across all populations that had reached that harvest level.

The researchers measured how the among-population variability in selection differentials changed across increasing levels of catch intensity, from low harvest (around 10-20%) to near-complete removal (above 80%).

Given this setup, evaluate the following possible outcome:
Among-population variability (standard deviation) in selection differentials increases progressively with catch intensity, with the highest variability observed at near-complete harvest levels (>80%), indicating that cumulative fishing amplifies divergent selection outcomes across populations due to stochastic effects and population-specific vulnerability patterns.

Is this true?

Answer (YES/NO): NO